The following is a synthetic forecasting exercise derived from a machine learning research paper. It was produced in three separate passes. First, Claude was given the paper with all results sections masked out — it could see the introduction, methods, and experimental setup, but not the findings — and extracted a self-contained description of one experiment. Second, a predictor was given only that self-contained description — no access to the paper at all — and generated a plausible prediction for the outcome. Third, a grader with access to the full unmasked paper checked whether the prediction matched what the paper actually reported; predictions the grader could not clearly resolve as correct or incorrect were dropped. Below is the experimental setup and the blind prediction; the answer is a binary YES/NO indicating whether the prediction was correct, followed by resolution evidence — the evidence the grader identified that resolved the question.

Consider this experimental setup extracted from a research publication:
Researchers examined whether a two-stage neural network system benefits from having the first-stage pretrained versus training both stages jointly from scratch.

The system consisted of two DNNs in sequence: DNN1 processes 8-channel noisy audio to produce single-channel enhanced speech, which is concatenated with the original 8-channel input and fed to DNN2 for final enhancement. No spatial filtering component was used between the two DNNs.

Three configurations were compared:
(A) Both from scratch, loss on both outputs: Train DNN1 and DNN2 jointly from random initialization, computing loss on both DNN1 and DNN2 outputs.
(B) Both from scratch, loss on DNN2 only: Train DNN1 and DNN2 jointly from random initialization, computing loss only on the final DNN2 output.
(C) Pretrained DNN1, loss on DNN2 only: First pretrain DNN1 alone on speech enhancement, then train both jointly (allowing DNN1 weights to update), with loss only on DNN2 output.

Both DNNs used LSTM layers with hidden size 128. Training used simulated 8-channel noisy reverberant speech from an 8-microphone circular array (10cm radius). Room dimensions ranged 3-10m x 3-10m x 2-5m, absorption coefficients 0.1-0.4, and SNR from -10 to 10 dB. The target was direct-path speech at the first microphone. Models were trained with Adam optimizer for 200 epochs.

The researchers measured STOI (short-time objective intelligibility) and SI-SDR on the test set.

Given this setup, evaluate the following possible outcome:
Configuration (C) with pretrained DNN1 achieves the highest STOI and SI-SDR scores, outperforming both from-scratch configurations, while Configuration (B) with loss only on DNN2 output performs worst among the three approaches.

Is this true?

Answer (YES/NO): NO